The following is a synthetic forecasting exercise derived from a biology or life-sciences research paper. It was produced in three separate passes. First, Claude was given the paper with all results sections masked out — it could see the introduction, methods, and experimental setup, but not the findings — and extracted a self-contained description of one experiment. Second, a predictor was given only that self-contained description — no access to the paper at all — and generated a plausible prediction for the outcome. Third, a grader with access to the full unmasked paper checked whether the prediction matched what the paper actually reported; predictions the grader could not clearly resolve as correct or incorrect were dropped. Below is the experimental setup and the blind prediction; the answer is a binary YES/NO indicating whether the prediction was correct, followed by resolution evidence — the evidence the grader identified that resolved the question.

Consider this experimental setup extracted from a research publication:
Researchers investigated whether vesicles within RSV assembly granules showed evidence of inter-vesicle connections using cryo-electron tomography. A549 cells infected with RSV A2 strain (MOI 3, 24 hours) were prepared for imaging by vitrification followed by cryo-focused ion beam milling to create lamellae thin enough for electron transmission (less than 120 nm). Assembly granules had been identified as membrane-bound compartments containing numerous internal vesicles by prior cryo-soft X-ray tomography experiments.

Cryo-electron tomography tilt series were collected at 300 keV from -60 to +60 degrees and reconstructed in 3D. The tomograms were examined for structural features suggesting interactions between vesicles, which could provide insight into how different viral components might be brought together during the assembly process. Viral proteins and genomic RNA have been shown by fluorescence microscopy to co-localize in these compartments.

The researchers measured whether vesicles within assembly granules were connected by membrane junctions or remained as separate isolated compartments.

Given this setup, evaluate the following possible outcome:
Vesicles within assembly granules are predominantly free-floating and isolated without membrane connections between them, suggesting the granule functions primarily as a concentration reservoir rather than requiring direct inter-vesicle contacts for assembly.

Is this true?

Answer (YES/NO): NO